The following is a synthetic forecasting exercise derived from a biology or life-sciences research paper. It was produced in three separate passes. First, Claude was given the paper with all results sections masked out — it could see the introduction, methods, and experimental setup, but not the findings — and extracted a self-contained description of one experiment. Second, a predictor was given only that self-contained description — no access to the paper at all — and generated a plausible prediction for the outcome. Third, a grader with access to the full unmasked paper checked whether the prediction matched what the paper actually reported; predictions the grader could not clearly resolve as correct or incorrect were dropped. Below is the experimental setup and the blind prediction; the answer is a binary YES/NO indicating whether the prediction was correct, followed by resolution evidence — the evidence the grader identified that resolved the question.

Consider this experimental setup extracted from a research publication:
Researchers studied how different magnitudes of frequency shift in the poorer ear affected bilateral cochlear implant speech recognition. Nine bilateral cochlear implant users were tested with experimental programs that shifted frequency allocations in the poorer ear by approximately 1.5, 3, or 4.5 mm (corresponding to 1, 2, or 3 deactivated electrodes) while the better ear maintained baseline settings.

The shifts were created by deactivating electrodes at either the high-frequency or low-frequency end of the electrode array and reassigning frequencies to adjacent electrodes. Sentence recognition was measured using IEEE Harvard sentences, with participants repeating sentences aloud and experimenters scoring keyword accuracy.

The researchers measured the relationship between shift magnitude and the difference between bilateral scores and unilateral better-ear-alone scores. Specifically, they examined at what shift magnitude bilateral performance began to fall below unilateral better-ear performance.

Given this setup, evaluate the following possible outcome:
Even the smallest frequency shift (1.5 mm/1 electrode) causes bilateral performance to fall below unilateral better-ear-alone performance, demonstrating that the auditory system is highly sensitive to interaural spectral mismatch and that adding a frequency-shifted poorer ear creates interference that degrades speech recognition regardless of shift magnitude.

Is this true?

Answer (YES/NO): NO